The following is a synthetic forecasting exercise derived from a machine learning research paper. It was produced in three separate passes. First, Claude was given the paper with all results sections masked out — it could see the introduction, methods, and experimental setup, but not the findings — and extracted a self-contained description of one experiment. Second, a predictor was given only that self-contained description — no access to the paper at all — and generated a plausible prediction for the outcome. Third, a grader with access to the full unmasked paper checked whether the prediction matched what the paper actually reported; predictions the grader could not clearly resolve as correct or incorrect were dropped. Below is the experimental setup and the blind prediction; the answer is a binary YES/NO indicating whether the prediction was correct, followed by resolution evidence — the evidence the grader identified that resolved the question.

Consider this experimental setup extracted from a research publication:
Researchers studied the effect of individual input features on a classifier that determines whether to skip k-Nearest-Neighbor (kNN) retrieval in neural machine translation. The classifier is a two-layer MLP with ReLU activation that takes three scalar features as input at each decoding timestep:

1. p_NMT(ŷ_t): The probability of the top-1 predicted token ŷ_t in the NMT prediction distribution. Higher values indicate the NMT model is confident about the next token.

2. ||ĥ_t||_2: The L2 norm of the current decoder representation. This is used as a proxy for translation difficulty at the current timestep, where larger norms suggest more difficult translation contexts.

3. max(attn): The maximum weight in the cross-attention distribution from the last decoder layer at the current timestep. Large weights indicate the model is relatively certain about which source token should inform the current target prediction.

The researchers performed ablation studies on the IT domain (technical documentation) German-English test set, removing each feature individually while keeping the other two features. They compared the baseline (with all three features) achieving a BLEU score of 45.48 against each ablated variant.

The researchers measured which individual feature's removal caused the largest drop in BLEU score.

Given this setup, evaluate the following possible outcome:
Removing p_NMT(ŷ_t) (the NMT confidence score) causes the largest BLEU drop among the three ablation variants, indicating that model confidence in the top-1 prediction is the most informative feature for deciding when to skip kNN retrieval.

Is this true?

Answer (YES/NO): YES